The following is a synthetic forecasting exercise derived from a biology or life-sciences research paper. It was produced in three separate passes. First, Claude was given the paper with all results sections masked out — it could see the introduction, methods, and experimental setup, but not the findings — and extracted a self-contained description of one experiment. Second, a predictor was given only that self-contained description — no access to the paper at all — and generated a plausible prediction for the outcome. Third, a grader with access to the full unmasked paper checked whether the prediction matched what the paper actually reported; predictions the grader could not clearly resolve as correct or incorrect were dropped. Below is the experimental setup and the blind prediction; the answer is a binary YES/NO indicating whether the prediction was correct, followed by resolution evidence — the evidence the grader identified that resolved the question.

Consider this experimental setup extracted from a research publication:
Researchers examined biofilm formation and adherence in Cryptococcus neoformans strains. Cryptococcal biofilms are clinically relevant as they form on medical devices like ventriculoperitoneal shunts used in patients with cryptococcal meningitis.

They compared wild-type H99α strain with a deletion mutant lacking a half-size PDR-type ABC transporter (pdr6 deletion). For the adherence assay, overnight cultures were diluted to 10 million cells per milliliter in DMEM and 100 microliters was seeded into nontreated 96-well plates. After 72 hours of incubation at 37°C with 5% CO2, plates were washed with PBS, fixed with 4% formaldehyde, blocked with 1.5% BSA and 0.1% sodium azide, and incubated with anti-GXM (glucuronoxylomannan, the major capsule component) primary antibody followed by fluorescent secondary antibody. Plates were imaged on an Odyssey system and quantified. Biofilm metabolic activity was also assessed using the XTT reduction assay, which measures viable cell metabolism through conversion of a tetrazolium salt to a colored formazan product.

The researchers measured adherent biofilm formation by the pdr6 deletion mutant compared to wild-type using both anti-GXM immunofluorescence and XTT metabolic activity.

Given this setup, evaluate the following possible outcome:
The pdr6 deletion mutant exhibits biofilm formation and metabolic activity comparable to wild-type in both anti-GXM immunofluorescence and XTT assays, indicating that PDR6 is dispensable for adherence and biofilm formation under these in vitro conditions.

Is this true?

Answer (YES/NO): NO